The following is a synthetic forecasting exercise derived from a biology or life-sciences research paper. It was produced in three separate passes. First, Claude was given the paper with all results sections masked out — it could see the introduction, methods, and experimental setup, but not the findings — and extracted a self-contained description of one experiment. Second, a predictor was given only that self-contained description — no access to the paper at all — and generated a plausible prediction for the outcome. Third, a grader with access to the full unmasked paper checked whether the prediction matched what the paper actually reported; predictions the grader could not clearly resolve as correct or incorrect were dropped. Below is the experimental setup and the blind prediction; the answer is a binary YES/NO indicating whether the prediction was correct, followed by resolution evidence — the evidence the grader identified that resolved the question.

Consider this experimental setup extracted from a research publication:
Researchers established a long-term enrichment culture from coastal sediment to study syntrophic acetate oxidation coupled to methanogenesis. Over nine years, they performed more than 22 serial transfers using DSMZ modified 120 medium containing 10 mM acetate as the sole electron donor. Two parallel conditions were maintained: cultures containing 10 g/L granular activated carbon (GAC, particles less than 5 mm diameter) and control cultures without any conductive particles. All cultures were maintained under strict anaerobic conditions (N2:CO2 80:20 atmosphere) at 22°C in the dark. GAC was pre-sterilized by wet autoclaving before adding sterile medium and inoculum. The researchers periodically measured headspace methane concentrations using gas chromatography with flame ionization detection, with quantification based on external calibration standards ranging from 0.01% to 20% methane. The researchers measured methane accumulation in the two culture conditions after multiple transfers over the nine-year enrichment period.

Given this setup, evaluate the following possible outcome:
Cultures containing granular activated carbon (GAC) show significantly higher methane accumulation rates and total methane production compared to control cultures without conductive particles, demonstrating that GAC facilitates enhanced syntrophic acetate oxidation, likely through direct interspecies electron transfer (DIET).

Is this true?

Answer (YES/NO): NO